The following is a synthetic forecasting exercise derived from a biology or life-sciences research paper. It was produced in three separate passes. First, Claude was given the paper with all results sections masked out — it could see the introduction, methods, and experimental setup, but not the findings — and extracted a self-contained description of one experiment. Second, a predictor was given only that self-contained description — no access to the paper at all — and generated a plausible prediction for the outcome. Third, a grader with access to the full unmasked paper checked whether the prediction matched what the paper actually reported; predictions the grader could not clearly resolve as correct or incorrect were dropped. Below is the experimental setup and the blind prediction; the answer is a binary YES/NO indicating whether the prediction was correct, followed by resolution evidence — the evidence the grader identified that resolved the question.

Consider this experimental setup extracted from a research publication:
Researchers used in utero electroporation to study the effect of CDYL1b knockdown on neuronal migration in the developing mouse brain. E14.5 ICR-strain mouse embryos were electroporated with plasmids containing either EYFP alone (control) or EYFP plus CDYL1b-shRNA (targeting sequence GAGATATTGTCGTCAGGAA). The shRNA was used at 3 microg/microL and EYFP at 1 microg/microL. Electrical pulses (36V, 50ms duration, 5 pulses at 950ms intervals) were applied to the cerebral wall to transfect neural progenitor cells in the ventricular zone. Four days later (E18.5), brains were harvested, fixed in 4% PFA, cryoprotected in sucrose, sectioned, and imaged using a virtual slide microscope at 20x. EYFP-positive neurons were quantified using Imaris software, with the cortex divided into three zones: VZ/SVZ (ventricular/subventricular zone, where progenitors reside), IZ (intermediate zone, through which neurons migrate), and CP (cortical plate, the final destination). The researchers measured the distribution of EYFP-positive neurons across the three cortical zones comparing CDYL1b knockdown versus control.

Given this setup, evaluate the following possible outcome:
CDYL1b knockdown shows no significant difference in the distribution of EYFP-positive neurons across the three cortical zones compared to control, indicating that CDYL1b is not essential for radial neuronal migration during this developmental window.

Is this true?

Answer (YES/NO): NO